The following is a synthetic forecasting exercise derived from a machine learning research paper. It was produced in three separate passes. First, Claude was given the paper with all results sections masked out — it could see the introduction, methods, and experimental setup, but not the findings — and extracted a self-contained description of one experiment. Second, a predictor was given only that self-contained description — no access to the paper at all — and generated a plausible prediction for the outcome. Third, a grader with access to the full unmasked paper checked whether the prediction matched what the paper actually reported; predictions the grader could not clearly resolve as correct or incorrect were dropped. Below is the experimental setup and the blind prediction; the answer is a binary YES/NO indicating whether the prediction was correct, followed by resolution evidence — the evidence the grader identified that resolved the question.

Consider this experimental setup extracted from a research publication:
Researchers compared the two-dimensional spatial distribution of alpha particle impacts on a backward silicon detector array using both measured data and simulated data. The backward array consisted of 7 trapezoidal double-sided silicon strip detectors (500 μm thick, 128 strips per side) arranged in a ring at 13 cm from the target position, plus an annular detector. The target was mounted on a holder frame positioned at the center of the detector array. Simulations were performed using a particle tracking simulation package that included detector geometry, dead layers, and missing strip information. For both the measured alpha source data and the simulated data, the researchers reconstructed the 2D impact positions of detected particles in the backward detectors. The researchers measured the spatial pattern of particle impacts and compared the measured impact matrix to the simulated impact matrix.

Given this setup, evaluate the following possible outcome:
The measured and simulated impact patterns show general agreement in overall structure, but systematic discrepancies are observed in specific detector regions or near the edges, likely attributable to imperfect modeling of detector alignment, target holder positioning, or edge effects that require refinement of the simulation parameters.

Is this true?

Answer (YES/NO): YES